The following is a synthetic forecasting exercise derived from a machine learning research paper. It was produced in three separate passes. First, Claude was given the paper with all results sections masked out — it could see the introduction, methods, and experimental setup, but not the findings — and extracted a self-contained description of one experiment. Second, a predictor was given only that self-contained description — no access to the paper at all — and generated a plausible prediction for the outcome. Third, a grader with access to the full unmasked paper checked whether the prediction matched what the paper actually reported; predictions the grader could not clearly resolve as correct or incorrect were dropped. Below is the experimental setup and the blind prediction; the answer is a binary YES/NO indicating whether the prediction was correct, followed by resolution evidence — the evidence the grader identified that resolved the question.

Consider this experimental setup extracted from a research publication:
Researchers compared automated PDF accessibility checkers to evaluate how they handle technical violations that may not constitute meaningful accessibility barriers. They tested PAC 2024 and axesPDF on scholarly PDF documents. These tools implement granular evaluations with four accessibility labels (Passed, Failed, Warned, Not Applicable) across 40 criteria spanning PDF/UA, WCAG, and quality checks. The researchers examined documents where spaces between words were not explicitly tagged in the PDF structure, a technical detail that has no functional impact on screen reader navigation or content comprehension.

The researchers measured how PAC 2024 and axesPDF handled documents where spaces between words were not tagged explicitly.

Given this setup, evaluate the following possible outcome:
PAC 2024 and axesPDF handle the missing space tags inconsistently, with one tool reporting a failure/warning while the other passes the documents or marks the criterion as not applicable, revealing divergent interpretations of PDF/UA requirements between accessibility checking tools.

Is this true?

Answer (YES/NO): NO